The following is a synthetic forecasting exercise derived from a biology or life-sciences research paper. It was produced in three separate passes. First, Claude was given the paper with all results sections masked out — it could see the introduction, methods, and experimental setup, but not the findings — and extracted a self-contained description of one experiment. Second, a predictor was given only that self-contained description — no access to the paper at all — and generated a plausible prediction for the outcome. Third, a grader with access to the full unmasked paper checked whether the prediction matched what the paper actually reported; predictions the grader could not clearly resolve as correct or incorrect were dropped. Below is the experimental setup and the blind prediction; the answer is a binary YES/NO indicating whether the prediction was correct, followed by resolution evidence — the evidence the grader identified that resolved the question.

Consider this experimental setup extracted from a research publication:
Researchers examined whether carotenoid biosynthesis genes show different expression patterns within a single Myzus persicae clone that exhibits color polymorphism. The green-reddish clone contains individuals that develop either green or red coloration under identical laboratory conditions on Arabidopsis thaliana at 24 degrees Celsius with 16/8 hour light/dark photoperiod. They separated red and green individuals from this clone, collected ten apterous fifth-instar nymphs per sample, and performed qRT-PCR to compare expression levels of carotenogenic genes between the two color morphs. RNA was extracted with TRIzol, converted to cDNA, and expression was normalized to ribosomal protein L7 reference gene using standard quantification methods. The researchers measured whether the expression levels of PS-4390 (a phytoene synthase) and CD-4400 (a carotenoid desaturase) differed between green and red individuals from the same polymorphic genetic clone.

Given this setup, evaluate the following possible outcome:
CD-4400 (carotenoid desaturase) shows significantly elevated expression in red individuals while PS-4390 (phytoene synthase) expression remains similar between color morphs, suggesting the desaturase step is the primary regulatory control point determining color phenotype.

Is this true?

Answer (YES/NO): NO